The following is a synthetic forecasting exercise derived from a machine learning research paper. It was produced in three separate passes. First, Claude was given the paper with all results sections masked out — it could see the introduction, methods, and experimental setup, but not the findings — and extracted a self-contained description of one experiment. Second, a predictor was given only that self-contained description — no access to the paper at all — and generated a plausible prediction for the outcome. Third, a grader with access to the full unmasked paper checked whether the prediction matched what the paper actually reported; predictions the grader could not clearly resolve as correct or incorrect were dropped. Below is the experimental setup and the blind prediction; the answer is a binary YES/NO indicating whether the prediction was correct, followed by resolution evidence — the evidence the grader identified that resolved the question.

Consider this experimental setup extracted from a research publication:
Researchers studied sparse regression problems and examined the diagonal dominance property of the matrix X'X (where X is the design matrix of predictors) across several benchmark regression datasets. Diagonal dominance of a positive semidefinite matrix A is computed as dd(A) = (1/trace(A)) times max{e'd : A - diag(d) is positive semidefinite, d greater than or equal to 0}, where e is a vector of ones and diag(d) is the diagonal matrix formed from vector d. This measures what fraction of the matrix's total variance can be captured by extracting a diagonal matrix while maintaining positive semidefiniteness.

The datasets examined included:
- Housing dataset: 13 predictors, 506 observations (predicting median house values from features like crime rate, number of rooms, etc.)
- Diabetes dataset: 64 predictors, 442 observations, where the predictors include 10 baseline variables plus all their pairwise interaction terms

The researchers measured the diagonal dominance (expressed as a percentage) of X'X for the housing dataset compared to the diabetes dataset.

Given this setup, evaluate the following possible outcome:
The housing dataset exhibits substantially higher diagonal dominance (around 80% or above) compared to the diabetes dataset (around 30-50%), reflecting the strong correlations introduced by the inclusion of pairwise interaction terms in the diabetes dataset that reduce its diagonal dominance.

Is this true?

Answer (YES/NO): NO